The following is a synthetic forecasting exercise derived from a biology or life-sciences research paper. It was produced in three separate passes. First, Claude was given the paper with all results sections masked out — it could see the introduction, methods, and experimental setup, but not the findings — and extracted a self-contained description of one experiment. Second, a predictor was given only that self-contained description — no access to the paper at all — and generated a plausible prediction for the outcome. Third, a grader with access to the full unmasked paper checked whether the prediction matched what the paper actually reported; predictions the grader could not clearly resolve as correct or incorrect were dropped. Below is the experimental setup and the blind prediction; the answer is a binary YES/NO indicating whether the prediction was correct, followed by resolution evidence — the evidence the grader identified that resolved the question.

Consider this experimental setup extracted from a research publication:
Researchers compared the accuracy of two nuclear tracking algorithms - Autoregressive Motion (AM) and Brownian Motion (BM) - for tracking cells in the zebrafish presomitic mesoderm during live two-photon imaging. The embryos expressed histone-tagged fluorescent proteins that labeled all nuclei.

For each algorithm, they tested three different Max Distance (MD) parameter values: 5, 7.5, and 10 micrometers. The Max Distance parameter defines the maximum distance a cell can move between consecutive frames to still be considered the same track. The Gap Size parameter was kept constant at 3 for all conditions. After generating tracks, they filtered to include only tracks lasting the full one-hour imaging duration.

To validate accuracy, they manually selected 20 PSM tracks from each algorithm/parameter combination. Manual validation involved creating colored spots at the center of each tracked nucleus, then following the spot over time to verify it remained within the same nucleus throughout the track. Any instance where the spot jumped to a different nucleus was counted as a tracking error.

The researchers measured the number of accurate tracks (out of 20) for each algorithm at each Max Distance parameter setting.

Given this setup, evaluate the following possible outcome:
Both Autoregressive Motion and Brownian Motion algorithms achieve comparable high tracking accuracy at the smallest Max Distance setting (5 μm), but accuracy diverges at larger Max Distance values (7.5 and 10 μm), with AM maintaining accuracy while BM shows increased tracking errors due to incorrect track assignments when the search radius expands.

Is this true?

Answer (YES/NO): NO